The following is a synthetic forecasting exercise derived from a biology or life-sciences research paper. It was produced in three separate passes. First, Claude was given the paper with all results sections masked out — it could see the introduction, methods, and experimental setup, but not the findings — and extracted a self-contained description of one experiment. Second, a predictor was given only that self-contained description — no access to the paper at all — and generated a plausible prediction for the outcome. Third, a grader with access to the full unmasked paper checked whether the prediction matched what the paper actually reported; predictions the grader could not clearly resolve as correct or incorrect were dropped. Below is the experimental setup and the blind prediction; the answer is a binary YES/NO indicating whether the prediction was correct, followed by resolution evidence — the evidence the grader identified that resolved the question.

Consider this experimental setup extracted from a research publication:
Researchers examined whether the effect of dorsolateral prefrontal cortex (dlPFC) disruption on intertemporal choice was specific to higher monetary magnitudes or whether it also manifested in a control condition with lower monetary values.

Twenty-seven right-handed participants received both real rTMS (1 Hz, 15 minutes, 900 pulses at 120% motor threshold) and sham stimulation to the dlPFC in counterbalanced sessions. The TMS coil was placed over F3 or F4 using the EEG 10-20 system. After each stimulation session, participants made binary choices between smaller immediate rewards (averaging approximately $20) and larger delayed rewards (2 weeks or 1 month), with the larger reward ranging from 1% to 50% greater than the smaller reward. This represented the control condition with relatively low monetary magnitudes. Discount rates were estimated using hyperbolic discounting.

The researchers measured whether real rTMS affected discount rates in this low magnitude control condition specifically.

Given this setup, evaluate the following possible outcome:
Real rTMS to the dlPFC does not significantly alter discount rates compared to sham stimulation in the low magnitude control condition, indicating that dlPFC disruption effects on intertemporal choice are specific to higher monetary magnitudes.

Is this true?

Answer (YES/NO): YES